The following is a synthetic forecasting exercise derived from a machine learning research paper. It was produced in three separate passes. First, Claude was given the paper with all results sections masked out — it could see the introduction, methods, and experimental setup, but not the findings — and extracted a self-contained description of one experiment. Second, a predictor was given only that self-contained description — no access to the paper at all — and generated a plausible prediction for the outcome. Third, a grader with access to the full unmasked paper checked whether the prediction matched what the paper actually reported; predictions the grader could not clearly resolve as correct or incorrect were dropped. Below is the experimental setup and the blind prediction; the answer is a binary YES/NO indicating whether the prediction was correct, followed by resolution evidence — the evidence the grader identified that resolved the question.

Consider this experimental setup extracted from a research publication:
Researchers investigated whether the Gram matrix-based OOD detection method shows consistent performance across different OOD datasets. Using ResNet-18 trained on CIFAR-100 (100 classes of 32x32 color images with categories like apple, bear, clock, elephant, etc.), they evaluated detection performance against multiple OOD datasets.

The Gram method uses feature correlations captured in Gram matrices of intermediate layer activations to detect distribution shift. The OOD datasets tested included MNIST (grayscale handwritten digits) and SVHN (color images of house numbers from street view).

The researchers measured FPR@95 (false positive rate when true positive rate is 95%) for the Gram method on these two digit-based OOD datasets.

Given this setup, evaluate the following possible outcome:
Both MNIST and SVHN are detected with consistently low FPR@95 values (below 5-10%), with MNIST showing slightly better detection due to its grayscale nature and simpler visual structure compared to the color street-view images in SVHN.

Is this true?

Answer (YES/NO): NO